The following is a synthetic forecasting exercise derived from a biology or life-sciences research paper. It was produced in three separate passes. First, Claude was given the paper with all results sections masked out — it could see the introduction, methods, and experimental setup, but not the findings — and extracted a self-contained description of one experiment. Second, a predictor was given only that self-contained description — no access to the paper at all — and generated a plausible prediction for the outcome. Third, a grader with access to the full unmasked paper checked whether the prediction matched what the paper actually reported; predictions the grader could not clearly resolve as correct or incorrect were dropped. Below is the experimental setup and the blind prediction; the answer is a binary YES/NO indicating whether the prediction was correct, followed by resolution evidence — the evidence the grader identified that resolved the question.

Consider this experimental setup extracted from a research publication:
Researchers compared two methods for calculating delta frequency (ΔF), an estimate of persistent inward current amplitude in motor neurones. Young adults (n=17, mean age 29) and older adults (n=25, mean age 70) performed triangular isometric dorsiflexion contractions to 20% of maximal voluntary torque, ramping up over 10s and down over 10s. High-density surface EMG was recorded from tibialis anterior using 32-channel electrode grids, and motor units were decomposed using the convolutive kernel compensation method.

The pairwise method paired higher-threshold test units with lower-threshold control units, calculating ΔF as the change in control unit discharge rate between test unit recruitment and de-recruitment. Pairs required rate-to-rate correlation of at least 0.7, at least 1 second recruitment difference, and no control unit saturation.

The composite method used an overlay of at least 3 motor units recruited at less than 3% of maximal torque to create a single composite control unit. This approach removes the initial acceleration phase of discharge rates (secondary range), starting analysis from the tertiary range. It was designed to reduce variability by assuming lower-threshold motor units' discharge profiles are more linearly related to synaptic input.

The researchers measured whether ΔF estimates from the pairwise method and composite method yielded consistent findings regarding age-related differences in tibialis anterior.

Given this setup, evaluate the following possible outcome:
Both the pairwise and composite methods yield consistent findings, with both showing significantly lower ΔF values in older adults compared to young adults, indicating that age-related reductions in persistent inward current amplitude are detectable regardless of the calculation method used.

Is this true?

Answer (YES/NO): YES